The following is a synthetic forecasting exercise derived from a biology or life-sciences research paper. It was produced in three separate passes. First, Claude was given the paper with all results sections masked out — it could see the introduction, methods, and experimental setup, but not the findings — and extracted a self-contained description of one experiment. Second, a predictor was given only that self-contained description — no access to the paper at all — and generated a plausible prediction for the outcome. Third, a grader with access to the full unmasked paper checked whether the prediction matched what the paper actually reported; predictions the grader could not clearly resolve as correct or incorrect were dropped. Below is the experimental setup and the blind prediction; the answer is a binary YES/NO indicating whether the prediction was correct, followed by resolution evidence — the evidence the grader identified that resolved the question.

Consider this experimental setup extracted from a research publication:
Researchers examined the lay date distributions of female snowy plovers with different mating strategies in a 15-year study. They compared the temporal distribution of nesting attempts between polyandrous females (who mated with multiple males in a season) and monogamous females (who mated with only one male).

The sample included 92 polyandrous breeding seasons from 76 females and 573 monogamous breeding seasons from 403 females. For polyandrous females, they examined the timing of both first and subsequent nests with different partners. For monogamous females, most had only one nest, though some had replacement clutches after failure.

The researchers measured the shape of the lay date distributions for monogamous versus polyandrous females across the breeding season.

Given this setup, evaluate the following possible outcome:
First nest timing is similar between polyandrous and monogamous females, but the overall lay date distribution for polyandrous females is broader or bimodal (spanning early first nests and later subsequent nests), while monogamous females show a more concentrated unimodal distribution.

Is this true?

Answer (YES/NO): NO